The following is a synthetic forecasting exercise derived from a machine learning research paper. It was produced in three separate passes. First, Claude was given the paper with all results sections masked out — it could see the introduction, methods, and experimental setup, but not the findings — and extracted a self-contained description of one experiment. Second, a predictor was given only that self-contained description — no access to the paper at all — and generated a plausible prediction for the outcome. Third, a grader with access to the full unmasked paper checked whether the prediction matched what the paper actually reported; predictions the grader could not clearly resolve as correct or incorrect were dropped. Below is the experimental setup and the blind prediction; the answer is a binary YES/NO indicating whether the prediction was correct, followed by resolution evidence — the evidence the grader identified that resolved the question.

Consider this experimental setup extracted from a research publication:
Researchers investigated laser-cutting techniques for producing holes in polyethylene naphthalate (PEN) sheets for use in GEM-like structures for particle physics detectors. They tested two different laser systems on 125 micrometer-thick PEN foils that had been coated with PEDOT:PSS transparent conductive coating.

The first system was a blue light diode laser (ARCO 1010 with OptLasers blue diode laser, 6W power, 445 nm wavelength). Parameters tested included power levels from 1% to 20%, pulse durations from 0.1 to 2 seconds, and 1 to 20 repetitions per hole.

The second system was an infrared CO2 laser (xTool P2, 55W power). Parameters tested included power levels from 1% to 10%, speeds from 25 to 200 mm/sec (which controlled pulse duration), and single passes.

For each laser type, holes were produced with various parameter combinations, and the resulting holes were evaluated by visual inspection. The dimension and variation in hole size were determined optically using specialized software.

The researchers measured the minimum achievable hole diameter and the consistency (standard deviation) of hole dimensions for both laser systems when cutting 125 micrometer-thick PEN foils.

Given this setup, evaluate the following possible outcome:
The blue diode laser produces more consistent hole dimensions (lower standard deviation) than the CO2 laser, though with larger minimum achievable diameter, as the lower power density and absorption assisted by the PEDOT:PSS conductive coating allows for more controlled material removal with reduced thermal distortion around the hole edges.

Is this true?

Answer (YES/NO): NO